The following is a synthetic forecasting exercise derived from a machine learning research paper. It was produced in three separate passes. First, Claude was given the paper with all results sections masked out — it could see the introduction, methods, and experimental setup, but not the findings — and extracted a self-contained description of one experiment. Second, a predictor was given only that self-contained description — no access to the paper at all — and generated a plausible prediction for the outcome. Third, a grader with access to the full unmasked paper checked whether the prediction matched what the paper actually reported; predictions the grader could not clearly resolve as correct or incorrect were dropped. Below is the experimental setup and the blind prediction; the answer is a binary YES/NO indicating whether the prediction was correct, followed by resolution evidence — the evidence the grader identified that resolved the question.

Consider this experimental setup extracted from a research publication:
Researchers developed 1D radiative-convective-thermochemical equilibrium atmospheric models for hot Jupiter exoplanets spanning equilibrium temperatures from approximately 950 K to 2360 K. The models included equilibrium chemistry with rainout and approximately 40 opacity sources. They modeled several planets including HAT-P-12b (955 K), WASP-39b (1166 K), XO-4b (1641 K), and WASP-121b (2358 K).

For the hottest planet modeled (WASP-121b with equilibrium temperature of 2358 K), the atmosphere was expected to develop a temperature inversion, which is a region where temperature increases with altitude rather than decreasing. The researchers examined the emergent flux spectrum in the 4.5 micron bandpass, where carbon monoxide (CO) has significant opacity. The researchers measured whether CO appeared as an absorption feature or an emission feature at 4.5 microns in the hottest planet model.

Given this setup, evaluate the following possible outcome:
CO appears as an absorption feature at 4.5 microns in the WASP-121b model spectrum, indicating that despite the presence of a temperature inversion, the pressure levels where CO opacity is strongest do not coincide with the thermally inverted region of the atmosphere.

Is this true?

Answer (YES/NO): NO